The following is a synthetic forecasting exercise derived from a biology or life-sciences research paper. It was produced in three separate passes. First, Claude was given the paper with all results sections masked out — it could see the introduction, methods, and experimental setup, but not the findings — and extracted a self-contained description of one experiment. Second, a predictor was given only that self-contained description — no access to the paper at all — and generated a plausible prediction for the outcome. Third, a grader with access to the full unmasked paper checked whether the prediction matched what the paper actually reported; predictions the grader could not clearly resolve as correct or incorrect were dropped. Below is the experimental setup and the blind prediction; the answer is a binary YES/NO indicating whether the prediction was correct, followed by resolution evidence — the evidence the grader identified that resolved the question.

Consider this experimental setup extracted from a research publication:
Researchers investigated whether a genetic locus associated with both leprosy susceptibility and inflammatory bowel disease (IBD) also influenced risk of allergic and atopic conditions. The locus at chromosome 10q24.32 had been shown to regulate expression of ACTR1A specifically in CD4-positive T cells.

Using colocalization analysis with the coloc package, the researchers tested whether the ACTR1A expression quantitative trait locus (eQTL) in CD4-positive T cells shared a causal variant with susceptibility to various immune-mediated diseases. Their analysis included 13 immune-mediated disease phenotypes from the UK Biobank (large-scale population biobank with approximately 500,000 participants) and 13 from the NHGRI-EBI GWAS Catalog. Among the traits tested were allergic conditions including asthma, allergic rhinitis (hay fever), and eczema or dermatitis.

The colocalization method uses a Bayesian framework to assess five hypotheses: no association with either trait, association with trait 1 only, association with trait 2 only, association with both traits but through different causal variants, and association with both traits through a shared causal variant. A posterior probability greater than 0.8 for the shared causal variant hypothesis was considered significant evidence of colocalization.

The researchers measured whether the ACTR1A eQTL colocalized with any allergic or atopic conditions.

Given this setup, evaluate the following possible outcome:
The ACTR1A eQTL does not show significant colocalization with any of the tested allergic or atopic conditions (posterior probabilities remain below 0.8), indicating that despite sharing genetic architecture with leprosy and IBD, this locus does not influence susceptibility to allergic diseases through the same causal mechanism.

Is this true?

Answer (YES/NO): NO